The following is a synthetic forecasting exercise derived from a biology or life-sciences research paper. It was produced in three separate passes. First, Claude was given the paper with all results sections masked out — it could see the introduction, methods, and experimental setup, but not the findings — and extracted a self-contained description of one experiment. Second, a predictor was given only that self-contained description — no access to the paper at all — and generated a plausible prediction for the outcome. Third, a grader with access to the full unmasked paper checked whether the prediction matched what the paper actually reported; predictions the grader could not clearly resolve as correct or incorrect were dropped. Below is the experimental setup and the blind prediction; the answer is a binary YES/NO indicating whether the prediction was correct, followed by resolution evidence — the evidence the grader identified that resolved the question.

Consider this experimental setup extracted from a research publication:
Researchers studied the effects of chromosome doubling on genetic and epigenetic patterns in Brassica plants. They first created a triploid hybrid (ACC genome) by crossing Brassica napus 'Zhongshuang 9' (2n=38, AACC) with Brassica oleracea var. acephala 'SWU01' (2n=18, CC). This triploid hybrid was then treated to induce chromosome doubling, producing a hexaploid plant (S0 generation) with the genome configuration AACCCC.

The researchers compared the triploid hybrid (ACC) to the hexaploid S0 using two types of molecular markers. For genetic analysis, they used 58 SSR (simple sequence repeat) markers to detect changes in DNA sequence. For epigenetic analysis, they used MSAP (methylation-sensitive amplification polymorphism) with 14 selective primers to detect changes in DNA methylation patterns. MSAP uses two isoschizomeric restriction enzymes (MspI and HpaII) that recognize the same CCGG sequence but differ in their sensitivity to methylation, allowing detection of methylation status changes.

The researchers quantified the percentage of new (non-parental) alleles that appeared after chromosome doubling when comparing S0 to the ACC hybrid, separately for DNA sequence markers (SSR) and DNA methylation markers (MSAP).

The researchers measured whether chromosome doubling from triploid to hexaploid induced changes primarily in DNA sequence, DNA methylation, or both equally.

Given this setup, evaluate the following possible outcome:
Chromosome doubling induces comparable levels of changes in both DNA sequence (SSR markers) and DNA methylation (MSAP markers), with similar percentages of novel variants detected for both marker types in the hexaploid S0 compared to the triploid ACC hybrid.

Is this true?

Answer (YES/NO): NO